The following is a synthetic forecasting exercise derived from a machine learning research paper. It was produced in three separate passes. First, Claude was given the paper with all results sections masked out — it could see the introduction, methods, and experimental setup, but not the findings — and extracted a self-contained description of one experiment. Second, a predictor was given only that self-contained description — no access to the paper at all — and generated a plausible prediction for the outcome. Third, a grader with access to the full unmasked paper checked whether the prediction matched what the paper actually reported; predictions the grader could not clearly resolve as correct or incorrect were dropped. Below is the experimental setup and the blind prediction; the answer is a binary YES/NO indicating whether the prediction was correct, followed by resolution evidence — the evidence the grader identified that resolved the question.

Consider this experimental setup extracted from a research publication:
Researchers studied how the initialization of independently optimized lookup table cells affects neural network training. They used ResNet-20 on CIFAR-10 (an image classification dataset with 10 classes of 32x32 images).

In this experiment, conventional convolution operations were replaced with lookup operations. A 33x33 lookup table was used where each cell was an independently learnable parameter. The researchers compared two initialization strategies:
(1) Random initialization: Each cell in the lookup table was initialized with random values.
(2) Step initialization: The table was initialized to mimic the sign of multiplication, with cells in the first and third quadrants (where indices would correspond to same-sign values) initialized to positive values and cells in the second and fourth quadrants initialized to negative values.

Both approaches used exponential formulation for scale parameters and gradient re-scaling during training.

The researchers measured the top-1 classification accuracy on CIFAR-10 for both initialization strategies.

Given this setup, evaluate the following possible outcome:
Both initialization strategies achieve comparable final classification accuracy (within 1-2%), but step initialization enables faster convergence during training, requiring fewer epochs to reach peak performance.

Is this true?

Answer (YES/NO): NO